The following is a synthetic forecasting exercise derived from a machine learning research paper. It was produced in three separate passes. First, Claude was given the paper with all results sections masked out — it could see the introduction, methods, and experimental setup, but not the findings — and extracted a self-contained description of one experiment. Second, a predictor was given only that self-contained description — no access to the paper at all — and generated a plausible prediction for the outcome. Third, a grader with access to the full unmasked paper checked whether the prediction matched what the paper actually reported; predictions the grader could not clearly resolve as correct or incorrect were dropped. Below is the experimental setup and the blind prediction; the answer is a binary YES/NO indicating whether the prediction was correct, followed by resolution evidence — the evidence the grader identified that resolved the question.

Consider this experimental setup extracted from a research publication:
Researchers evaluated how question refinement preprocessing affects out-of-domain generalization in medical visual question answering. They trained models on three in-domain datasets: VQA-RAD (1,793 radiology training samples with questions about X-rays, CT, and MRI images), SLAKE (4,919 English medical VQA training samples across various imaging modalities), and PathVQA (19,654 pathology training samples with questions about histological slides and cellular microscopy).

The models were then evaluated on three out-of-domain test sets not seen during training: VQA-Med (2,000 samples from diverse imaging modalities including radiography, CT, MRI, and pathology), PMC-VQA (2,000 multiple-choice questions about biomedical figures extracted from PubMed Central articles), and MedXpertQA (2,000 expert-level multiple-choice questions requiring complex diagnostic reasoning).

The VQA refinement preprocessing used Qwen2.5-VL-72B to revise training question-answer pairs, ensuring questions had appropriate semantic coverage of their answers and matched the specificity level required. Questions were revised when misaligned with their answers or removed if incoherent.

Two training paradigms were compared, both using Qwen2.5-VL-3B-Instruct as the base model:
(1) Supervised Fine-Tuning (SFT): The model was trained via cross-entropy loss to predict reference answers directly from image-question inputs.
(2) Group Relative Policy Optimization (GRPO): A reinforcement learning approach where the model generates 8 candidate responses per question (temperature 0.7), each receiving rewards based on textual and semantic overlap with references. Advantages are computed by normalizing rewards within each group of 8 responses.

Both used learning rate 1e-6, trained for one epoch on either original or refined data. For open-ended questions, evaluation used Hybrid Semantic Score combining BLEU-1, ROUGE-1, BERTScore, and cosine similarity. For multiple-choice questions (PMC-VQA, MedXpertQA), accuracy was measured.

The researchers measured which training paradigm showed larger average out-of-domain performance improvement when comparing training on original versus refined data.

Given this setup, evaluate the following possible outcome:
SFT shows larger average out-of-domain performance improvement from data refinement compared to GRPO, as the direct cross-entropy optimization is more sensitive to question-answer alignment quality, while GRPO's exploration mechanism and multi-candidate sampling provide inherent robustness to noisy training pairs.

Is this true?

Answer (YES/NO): YES